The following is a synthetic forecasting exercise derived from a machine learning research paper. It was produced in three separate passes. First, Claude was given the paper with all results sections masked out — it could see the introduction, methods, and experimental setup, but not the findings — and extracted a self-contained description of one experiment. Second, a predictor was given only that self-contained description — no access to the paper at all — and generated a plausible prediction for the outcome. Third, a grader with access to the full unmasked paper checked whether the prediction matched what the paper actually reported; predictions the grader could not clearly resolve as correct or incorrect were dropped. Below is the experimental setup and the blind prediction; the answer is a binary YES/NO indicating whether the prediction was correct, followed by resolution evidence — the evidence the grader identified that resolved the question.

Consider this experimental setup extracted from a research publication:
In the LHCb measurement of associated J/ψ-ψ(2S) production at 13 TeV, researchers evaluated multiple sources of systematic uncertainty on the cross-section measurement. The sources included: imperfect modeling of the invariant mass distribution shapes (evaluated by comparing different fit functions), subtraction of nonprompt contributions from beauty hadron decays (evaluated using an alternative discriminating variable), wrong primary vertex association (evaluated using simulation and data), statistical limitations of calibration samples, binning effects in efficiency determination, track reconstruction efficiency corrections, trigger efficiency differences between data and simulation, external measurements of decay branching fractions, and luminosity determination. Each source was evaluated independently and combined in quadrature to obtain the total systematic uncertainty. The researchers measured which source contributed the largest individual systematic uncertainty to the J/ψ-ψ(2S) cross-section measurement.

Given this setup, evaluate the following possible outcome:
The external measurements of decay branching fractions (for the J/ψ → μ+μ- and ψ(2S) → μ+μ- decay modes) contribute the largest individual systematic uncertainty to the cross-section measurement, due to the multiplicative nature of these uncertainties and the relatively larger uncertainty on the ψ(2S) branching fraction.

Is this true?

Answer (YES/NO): NO